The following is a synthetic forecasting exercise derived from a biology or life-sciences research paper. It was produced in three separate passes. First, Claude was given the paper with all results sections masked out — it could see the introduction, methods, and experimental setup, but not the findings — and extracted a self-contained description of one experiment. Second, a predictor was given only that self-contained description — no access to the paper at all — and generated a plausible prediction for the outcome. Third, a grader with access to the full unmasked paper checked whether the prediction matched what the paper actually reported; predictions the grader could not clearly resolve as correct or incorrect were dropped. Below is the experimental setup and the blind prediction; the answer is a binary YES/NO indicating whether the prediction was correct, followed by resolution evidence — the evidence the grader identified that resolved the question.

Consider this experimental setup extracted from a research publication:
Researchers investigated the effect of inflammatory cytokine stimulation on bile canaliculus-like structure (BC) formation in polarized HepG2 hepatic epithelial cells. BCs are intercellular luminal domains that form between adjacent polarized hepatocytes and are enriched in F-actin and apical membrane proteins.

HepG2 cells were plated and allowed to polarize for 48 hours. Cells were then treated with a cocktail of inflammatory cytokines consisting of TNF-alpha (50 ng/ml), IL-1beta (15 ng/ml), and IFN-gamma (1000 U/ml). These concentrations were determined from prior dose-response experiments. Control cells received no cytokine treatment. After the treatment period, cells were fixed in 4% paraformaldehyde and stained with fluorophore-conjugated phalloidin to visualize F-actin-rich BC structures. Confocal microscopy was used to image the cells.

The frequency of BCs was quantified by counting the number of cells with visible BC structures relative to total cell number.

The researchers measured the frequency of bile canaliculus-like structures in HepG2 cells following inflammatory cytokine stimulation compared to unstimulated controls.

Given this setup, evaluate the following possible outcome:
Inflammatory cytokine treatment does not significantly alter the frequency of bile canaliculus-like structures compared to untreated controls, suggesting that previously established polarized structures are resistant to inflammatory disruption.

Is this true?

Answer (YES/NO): NO